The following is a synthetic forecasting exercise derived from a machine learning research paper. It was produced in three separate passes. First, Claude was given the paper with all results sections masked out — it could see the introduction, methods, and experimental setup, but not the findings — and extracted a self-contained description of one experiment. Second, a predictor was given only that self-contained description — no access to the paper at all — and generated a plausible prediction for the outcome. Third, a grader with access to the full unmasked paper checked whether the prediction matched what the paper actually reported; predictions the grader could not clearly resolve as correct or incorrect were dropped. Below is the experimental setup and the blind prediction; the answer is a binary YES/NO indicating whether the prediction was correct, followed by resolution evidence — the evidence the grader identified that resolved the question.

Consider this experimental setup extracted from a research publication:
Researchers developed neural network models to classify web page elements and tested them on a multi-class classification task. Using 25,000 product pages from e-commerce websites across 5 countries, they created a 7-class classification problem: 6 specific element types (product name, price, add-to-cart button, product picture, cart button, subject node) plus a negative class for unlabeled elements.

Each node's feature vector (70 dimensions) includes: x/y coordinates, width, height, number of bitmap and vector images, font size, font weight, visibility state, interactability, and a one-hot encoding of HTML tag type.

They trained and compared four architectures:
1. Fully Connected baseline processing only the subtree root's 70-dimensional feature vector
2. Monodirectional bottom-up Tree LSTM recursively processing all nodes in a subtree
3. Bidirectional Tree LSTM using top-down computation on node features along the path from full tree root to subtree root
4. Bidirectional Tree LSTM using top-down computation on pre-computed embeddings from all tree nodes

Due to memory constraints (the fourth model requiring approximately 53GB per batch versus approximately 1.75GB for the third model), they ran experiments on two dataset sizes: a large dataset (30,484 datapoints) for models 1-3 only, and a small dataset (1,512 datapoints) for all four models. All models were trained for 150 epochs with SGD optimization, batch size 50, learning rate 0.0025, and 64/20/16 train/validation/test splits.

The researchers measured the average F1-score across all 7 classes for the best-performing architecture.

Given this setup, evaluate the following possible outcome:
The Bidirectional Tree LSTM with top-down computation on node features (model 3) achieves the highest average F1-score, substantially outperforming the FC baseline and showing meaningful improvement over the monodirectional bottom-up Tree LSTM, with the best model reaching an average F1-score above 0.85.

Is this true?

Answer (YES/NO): NO